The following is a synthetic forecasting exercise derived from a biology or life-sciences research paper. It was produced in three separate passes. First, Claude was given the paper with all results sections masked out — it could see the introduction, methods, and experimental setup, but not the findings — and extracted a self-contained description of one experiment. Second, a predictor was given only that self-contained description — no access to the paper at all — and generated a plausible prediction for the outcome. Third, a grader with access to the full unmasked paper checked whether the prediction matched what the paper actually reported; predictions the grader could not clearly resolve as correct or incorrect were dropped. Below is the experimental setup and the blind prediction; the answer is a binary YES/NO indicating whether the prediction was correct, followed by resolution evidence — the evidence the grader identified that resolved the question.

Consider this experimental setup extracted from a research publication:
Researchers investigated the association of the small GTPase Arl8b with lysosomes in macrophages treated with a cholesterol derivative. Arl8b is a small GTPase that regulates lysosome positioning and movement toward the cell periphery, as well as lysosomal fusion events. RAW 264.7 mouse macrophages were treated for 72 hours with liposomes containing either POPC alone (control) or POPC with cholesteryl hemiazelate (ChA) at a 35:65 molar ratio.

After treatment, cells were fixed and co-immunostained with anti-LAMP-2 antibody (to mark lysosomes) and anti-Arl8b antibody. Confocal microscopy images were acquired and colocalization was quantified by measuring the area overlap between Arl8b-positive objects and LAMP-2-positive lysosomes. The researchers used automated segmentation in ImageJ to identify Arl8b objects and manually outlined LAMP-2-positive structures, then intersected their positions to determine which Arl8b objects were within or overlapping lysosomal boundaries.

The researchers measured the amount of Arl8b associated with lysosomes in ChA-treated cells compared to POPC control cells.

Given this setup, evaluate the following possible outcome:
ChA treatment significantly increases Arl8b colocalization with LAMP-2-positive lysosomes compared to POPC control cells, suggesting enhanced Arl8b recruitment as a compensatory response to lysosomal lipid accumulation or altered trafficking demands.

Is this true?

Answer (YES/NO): YES